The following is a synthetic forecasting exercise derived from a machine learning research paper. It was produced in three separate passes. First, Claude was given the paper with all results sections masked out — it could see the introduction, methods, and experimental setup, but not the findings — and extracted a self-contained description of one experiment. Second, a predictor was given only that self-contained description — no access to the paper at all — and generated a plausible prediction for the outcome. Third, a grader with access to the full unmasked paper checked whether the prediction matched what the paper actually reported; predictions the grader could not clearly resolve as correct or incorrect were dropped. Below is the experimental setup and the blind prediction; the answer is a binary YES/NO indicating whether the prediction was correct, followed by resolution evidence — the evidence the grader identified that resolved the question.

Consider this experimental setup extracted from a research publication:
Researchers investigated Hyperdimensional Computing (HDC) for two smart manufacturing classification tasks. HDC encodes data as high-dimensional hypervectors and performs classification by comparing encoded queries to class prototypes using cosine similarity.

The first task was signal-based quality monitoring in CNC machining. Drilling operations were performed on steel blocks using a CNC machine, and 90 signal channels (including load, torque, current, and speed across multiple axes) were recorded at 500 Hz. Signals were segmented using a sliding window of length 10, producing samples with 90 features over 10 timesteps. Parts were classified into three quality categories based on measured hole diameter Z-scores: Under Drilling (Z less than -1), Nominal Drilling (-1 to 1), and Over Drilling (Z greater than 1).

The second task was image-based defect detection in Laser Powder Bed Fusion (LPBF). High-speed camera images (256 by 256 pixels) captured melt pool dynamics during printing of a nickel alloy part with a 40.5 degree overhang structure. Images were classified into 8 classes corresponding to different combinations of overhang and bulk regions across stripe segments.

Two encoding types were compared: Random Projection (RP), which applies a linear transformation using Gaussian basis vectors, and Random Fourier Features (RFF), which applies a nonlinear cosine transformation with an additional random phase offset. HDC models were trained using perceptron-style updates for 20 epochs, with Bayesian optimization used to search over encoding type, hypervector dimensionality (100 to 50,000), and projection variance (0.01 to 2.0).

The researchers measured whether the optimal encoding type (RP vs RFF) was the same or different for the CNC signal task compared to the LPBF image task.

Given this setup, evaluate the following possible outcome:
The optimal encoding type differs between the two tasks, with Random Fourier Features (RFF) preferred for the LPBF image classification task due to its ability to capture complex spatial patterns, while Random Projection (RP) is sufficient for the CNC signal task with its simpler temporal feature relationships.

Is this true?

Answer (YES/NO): NO